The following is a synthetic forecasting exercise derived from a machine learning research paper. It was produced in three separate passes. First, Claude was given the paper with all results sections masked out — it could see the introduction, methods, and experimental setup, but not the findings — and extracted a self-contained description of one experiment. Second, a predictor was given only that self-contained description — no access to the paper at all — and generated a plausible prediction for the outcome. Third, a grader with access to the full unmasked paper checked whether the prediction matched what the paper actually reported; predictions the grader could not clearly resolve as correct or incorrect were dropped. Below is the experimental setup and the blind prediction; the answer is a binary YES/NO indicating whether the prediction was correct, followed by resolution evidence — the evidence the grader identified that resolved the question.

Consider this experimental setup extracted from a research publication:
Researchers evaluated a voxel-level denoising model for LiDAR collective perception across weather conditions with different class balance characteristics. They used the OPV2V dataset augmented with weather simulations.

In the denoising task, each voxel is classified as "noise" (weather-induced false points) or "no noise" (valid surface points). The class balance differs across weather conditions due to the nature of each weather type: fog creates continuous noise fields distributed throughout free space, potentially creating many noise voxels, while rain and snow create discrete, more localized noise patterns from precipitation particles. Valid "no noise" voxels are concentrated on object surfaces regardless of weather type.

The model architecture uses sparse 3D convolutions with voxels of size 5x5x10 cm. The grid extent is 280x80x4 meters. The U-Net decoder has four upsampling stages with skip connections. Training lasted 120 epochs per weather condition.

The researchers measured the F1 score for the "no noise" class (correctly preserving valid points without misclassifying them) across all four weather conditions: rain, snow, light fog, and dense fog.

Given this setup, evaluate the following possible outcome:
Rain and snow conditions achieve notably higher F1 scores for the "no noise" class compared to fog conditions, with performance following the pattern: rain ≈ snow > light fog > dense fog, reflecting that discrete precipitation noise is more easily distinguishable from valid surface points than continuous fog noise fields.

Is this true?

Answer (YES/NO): NO